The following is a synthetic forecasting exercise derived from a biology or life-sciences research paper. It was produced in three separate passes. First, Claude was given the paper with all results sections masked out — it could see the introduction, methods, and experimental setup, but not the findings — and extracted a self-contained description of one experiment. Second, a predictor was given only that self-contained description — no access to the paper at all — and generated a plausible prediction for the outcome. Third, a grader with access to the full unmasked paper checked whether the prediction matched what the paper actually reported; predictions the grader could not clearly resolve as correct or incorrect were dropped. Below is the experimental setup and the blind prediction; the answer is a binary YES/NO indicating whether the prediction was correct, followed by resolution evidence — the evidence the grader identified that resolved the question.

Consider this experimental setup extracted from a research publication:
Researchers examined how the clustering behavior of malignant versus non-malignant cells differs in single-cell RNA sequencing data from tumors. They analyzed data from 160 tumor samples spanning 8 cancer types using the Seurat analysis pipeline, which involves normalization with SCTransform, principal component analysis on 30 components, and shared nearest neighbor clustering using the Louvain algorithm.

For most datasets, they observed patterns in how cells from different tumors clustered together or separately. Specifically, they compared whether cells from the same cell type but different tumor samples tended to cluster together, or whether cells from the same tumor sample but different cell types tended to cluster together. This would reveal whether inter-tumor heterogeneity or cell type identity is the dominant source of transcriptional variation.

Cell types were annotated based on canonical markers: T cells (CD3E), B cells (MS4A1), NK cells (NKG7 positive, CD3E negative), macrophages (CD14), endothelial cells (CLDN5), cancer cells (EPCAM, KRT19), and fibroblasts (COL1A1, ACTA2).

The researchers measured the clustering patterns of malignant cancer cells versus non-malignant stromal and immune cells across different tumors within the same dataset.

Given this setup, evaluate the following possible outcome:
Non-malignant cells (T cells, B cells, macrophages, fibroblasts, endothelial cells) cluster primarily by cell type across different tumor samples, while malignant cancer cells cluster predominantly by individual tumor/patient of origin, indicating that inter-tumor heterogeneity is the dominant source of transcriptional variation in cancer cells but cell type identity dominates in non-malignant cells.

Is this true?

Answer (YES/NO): YES